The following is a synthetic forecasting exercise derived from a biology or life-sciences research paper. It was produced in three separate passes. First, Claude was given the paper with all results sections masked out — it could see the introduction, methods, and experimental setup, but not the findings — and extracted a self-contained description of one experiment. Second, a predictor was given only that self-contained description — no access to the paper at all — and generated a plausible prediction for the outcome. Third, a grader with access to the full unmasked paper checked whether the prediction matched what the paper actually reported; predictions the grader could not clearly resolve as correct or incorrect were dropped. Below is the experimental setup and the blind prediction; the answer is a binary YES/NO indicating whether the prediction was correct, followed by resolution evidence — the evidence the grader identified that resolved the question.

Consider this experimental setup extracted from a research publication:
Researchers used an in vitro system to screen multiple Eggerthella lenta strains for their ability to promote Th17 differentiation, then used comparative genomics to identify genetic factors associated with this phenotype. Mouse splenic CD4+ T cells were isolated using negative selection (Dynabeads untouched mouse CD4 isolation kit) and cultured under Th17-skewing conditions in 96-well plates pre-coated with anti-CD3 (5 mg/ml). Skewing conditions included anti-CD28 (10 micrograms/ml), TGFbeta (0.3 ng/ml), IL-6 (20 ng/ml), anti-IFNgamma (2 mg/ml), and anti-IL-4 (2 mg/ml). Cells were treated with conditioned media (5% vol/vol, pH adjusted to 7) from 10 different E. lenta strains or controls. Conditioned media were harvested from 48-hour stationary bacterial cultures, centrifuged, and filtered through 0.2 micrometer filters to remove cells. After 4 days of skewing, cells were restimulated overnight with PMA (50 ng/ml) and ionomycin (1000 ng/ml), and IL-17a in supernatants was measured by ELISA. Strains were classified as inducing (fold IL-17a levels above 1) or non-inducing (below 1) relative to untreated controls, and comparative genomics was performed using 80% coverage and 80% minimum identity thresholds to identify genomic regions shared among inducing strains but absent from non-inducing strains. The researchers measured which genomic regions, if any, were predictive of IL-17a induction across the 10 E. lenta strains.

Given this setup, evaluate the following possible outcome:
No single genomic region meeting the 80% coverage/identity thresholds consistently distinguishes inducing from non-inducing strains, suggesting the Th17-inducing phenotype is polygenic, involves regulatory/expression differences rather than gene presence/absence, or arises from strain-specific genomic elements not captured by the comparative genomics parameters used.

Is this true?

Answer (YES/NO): NO